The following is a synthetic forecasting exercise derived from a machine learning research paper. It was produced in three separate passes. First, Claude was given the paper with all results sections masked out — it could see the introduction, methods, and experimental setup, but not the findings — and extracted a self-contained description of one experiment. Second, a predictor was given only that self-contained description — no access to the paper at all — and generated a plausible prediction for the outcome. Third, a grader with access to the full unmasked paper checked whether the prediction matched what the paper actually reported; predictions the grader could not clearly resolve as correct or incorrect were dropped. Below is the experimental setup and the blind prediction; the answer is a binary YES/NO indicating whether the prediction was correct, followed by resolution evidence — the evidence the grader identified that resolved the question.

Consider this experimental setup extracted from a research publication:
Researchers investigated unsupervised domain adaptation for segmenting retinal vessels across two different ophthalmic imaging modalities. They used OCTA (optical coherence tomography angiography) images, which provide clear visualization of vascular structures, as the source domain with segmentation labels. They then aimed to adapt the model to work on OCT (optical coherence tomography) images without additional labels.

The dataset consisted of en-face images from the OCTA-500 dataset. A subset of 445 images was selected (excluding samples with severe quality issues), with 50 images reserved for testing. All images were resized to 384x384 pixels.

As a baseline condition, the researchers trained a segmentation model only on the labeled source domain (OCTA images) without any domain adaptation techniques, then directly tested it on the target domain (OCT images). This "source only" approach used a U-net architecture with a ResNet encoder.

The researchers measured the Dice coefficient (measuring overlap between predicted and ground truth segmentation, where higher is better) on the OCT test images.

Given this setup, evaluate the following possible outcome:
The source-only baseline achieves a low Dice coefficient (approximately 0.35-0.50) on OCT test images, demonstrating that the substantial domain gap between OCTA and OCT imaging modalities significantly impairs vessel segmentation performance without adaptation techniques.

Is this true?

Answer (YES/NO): NO